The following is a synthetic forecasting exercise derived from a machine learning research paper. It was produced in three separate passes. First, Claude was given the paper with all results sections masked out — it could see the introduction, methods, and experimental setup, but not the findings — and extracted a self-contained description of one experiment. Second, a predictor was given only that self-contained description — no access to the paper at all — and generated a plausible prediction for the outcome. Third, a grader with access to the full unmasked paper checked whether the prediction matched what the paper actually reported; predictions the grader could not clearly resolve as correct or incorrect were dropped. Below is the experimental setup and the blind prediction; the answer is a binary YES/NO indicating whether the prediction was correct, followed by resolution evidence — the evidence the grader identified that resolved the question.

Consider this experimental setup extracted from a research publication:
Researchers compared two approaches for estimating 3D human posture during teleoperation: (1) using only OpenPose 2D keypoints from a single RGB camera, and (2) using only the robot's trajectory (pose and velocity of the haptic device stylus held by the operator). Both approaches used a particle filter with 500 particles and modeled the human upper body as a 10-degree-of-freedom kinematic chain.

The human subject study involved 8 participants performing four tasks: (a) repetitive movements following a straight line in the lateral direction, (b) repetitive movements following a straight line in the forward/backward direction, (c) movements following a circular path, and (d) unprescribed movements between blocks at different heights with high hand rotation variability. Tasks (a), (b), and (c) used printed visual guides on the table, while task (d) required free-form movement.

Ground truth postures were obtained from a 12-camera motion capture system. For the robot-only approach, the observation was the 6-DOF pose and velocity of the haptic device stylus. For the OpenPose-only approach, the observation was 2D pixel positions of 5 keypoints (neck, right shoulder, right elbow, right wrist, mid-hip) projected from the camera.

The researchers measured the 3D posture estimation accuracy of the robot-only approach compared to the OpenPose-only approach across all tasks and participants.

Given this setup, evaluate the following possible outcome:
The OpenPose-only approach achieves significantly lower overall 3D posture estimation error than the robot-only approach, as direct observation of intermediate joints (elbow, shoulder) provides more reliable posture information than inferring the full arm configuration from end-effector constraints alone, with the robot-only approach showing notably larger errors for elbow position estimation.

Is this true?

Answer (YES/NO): NO